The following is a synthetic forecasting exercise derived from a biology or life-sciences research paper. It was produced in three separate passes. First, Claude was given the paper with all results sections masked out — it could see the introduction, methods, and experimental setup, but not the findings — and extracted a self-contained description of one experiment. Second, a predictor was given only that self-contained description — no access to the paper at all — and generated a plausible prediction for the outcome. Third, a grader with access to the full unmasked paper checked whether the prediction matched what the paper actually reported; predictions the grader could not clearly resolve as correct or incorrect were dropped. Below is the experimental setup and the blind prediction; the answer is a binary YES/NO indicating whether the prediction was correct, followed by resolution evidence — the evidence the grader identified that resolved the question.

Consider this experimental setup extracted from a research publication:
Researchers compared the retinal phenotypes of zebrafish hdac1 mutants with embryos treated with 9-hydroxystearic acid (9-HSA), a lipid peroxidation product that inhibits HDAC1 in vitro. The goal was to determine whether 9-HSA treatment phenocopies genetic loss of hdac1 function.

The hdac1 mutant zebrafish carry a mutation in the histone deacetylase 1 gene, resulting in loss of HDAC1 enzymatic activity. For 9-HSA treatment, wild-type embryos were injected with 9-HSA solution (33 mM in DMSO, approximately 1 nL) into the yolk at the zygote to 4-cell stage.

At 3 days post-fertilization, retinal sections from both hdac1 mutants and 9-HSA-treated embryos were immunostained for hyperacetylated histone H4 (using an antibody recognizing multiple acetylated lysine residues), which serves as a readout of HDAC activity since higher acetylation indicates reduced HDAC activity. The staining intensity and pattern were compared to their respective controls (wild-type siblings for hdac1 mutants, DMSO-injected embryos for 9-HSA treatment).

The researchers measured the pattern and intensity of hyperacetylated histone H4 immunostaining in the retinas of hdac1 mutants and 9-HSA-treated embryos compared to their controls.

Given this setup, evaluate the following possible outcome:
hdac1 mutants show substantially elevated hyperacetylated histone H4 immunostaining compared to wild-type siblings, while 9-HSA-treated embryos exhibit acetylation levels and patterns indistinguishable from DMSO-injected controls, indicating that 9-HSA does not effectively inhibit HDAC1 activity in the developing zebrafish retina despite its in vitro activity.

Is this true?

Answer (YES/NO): NO